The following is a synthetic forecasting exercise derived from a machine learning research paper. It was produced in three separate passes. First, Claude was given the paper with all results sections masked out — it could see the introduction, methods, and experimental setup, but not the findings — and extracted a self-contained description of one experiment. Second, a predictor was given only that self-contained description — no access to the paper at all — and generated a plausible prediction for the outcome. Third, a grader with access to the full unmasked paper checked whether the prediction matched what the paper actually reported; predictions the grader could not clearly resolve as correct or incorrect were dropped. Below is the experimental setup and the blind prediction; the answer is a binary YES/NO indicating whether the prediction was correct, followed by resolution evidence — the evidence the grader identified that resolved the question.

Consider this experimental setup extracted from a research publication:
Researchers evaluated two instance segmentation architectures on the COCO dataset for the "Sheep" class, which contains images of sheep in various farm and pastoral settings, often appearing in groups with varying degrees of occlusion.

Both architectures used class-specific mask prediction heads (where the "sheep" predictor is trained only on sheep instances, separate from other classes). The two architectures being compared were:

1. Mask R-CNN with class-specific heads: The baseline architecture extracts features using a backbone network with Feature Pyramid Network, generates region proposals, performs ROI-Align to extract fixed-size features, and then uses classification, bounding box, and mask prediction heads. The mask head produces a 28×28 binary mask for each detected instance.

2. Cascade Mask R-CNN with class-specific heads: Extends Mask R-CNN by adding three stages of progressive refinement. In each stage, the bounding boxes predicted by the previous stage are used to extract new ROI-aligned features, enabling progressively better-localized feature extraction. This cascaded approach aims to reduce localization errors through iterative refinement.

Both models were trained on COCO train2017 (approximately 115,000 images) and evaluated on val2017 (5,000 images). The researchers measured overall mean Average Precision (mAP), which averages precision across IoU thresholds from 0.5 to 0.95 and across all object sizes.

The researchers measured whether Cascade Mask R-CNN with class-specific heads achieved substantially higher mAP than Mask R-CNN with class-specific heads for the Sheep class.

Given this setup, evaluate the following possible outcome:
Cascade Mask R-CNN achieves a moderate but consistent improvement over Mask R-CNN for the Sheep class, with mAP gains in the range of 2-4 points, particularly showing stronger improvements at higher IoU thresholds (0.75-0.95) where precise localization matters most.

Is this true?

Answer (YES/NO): NO